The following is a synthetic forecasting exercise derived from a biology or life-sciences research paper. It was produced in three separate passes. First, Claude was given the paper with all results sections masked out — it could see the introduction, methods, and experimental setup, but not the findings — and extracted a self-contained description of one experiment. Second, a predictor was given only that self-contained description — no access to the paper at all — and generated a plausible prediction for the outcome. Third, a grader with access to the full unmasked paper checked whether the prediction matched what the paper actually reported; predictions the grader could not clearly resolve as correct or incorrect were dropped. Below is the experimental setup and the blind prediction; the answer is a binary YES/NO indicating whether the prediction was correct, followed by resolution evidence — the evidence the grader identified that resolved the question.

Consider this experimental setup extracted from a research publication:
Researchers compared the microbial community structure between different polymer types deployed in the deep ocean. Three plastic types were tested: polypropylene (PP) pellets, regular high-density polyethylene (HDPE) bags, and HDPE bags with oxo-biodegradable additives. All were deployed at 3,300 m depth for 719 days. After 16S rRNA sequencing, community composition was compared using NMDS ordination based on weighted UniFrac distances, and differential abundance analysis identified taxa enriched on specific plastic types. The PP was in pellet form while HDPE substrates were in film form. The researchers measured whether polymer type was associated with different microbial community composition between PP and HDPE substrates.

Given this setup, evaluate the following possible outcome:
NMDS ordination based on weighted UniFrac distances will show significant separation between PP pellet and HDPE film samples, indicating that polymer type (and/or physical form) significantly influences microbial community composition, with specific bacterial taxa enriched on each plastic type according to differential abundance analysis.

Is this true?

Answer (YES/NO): YES